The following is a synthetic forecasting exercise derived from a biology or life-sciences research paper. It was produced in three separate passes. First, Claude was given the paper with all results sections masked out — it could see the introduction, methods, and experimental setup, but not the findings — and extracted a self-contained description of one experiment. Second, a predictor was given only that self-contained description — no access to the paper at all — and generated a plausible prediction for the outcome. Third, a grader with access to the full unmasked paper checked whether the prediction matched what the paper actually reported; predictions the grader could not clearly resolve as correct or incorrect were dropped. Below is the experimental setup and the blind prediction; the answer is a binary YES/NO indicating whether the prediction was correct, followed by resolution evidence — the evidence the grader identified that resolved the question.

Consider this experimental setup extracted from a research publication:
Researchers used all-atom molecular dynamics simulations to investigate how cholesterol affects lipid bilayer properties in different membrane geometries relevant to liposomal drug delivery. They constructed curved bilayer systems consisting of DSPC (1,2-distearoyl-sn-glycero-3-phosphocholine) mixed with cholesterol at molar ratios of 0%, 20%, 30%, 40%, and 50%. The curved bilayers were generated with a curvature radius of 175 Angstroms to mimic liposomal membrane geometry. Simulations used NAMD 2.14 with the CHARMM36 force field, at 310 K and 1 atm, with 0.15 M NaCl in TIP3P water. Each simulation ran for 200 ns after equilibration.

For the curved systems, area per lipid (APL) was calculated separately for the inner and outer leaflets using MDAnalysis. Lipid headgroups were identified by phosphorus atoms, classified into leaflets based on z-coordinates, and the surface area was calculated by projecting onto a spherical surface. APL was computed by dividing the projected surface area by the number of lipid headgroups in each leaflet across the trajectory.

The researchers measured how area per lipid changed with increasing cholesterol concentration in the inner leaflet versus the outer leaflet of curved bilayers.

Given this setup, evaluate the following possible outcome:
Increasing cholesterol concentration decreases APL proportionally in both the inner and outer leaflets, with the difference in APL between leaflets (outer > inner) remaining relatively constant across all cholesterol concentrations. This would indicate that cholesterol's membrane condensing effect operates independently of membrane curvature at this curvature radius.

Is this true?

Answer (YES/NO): NO